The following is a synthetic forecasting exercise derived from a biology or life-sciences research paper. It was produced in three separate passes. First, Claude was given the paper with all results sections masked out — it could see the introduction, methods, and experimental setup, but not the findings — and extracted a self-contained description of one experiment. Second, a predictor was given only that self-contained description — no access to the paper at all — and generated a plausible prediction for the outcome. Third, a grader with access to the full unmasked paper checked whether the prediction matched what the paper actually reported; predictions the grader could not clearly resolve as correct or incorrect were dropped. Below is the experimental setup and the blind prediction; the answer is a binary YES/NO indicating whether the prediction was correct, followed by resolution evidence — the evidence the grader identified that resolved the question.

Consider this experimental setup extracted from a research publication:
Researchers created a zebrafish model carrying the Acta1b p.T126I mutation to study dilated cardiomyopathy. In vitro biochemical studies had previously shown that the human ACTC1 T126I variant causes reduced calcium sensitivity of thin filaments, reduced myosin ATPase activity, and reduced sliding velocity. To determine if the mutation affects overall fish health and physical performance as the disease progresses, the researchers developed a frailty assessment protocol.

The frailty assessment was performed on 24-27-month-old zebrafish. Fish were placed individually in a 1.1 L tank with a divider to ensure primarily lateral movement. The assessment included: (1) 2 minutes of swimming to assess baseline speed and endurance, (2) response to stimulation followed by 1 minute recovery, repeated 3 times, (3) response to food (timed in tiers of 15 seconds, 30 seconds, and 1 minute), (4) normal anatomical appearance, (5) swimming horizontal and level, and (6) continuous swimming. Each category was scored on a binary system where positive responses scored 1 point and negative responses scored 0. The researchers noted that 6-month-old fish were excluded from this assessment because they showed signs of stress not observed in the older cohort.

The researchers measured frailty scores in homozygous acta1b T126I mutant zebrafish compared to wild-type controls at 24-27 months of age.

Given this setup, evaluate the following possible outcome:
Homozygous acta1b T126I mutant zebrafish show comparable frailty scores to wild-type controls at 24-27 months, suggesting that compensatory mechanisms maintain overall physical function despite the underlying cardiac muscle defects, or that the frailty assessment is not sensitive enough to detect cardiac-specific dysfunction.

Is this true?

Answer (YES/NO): NO